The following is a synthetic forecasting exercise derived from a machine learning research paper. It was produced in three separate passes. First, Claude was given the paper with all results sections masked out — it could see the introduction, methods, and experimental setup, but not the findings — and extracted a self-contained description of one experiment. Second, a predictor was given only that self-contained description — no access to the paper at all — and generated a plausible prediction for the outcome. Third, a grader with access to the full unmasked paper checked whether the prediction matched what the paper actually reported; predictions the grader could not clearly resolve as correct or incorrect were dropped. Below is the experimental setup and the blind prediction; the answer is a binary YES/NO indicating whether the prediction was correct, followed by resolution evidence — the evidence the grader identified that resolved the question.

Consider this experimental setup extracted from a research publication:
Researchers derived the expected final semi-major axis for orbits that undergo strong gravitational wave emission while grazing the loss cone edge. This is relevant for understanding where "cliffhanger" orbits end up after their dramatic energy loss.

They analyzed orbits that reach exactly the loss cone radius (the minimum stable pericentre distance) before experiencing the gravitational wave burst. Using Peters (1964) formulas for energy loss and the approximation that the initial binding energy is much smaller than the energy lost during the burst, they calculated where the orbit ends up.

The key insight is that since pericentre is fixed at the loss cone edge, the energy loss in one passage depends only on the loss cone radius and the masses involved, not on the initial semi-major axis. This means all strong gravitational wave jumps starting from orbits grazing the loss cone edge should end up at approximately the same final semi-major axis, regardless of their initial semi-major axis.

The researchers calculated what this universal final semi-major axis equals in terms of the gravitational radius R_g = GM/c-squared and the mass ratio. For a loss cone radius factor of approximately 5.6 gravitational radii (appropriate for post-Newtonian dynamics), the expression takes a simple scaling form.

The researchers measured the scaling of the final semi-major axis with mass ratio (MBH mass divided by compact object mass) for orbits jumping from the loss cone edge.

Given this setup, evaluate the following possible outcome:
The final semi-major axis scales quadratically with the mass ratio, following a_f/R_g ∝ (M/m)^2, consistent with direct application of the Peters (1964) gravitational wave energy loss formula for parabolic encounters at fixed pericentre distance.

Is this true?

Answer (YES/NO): NO